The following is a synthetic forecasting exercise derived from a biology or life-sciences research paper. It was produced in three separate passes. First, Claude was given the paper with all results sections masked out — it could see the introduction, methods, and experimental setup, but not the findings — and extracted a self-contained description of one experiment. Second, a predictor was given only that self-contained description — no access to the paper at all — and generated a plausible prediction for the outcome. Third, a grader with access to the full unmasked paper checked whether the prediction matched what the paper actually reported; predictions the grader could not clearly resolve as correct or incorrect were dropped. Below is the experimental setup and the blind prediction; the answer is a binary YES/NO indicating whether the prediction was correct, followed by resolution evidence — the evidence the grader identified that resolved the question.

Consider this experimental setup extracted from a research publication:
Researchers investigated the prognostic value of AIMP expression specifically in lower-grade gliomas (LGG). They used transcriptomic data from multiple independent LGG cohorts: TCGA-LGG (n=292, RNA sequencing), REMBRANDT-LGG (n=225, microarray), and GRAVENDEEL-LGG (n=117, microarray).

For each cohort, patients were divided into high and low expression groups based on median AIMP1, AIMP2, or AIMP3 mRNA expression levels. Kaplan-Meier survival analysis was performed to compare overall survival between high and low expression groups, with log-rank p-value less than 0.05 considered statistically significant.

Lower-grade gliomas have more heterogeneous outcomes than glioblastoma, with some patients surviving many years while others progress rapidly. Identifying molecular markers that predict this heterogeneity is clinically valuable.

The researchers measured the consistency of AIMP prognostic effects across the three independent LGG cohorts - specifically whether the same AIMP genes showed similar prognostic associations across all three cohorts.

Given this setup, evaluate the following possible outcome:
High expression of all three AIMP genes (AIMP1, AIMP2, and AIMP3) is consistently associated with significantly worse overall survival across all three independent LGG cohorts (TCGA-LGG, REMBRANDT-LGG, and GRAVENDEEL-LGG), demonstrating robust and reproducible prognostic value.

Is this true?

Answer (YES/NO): NO